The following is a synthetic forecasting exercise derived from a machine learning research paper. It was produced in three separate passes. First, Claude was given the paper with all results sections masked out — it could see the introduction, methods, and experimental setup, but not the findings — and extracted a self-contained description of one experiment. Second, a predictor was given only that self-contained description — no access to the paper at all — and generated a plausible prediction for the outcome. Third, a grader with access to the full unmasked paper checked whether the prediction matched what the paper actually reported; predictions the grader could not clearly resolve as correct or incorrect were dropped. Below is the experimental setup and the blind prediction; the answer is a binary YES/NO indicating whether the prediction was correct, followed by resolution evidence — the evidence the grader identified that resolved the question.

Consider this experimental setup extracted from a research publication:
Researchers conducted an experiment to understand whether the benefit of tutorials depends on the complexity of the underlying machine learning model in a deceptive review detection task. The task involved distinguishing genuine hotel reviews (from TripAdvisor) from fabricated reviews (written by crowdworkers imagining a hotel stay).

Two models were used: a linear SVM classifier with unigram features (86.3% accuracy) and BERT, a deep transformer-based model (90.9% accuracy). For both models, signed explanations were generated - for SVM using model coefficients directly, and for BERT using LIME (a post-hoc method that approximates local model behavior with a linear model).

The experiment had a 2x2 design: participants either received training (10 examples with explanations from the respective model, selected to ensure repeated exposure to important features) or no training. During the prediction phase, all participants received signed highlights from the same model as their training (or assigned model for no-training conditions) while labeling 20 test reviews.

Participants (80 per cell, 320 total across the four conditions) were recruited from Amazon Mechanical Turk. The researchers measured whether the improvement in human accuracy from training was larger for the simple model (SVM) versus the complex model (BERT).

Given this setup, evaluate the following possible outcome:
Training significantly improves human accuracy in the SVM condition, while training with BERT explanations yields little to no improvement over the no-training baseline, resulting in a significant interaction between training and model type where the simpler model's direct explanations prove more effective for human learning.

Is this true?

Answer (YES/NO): NO